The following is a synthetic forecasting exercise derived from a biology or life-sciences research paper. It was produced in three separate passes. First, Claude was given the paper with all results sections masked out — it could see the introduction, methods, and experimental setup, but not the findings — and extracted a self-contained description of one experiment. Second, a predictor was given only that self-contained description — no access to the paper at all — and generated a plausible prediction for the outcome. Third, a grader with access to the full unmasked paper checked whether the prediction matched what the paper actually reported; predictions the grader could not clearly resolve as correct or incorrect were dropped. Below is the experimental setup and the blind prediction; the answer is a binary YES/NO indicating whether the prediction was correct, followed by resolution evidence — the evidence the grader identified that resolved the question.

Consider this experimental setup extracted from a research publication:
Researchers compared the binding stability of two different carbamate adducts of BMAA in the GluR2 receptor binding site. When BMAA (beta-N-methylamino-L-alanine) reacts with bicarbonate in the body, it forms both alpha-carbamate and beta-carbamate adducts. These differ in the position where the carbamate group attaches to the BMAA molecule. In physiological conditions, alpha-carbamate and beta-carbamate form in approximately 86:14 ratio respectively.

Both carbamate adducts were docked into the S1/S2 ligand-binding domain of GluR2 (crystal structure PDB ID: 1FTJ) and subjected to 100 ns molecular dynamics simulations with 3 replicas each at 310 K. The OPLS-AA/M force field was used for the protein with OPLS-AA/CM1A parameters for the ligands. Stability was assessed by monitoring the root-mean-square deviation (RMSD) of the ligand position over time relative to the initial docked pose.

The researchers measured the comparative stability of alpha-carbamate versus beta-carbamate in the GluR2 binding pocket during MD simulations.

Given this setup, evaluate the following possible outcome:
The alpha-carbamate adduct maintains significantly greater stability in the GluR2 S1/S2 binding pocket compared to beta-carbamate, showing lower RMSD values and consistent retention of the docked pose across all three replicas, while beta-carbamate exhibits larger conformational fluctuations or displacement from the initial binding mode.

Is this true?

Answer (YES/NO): NO